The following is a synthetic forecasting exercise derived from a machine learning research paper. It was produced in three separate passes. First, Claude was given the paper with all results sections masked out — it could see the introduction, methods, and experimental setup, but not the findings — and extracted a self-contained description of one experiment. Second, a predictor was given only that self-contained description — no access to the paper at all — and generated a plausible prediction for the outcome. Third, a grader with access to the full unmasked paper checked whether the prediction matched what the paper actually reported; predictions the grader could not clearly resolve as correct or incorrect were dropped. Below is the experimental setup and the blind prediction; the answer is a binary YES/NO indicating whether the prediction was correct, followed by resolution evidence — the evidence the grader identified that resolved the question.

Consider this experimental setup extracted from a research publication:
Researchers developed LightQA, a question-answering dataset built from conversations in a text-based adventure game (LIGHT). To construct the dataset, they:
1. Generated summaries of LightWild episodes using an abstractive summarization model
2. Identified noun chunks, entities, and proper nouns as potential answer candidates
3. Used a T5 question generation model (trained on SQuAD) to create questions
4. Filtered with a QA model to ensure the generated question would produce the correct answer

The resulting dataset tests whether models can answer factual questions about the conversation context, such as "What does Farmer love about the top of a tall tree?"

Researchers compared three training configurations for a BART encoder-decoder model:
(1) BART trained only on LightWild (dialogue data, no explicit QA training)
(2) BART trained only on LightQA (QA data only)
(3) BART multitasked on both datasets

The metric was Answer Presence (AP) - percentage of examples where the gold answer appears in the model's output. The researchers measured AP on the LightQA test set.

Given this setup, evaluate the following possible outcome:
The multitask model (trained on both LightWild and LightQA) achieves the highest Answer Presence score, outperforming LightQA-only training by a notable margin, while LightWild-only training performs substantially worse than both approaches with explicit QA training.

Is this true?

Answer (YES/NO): NO